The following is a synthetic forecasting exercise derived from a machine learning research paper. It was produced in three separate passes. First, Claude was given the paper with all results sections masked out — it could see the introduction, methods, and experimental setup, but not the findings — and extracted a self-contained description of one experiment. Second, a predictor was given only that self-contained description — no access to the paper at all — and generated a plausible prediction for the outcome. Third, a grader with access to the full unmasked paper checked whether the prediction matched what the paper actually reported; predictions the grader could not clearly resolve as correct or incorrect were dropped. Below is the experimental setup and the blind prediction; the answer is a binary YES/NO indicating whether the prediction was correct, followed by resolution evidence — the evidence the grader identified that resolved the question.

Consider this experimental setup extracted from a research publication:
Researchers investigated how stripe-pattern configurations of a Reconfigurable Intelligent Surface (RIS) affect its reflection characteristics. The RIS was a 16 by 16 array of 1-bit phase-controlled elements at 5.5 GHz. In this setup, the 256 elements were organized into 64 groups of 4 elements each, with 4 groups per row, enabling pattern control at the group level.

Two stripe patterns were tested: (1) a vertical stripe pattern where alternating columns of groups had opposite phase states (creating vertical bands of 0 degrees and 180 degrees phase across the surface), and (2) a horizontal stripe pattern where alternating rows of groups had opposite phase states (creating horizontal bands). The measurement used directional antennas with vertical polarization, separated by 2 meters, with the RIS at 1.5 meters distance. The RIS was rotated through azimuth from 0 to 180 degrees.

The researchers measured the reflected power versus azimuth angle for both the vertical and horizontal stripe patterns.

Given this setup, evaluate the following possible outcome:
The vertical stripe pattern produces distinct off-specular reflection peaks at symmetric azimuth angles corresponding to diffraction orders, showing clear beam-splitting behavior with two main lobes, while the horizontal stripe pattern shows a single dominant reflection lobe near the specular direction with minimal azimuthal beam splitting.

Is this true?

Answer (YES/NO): NO